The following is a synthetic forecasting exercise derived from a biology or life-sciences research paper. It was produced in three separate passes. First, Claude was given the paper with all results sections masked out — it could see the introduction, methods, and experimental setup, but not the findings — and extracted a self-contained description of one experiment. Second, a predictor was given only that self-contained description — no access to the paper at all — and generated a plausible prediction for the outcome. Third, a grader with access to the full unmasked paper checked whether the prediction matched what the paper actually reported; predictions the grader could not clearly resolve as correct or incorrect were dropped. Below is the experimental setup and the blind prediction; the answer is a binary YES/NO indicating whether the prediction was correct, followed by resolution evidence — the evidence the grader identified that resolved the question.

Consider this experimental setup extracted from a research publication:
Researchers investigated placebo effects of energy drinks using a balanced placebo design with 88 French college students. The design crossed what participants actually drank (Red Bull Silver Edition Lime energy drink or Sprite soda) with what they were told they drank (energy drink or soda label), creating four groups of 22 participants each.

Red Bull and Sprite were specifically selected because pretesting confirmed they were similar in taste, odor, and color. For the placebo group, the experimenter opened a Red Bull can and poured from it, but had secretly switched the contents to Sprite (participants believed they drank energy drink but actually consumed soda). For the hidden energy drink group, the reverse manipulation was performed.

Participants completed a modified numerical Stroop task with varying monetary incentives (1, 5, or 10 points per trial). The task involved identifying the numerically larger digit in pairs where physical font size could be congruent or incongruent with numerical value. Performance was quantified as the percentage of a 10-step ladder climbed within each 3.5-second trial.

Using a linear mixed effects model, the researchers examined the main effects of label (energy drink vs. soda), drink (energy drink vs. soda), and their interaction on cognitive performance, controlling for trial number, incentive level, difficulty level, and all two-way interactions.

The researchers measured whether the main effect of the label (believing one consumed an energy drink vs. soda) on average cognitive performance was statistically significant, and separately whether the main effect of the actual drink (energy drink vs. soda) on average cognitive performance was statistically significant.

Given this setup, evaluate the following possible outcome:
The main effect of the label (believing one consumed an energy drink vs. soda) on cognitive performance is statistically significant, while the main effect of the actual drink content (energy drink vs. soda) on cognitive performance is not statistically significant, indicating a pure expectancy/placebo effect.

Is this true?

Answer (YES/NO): YES